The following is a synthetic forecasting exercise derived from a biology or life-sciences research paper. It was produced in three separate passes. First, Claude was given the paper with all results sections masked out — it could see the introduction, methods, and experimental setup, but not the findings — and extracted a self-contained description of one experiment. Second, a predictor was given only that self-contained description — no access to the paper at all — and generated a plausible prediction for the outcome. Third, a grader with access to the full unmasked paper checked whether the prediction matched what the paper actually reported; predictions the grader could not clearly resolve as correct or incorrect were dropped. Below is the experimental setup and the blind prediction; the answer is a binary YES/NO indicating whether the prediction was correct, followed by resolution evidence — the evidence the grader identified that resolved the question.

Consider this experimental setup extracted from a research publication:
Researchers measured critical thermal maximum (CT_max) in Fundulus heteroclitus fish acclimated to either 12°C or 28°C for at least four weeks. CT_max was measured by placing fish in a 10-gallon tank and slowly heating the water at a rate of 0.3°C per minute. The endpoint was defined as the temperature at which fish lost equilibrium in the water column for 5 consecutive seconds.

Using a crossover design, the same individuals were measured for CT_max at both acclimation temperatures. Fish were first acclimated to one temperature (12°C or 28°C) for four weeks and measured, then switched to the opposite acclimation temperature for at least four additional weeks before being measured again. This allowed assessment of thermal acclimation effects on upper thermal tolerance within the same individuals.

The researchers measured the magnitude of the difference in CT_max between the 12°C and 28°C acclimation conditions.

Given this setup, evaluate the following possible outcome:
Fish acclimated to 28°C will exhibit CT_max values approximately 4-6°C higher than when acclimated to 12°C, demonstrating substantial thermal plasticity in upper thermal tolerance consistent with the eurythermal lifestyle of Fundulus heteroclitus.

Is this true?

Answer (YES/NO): YES